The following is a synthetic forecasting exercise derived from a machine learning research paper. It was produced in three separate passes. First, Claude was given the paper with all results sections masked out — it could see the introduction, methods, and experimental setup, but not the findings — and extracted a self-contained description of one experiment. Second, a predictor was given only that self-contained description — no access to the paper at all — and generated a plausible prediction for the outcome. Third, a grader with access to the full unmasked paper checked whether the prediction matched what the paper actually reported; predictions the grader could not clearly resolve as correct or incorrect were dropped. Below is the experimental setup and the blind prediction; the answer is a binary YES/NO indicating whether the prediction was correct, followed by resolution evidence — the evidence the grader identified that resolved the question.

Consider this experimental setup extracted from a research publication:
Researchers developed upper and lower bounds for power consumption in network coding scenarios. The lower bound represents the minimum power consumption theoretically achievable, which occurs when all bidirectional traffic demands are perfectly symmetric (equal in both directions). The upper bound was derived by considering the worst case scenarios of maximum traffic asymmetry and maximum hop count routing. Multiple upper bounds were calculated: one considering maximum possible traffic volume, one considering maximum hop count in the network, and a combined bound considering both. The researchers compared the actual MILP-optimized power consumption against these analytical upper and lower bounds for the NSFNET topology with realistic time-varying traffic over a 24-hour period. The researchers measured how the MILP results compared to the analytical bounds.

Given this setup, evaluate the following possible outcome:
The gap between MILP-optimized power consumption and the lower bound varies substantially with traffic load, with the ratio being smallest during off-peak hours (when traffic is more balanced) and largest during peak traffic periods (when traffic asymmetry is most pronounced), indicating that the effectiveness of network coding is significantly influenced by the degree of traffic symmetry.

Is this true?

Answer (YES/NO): NO